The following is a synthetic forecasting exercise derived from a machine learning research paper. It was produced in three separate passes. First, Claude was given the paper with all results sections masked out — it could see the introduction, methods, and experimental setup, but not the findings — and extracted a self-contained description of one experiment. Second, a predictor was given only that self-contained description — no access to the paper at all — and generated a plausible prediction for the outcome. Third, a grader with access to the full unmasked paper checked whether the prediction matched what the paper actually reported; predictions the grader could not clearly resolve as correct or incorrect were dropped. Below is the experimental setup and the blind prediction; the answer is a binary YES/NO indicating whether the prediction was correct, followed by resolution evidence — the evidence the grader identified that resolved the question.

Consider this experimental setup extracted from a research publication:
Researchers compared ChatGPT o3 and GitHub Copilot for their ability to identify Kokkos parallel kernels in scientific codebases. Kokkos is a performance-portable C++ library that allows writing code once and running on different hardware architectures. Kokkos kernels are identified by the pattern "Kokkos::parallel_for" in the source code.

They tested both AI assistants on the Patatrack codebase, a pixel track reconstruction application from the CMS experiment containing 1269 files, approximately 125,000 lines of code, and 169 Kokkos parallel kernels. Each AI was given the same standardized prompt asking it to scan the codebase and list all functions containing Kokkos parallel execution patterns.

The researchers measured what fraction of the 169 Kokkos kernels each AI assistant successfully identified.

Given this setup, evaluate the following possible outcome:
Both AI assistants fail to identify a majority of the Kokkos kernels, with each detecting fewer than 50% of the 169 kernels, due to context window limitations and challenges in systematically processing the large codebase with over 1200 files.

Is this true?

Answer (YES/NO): YES